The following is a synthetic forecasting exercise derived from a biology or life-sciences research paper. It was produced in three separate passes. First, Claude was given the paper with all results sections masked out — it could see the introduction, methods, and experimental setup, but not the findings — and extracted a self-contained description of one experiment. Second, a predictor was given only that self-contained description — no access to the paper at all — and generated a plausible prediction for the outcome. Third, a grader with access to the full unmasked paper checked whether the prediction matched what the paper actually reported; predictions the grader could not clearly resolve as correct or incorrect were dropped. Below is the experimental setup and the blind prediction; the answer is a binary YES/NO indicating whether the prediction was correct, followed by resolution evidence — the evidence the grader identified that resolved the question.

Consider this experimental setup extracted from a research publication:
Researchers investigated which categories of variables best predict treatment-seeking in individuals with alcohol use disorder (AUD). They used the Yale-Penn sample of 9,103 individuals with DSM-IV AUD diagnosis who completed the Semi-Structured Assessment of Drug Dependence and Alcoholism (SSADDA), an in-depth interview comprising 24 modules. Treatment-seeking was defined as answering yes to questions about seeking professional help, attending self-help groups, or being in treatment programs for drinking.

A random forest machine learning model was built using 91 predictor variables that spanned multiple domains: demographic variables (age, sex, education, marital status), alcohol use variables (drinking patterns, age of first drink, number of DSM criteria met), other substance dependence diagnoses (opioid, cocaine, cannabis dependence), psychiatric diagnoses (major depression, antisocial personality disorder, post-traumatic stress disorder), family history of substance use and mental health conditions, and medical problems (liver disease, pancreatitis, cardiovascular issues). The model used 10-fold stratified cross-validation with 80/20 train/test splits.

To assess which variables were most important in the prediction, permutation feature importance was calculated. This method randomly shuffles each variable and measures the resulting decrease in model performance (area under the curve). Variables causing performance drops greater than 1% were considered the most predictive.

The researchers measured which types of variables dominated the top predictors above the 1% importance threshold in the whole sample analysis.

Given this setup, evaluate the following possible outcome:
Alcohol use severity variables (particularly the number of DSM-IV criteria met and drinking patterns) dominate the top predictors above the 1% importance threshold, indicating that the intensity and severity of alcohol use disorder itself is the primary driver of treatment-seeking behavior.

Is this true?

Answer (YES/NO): NO